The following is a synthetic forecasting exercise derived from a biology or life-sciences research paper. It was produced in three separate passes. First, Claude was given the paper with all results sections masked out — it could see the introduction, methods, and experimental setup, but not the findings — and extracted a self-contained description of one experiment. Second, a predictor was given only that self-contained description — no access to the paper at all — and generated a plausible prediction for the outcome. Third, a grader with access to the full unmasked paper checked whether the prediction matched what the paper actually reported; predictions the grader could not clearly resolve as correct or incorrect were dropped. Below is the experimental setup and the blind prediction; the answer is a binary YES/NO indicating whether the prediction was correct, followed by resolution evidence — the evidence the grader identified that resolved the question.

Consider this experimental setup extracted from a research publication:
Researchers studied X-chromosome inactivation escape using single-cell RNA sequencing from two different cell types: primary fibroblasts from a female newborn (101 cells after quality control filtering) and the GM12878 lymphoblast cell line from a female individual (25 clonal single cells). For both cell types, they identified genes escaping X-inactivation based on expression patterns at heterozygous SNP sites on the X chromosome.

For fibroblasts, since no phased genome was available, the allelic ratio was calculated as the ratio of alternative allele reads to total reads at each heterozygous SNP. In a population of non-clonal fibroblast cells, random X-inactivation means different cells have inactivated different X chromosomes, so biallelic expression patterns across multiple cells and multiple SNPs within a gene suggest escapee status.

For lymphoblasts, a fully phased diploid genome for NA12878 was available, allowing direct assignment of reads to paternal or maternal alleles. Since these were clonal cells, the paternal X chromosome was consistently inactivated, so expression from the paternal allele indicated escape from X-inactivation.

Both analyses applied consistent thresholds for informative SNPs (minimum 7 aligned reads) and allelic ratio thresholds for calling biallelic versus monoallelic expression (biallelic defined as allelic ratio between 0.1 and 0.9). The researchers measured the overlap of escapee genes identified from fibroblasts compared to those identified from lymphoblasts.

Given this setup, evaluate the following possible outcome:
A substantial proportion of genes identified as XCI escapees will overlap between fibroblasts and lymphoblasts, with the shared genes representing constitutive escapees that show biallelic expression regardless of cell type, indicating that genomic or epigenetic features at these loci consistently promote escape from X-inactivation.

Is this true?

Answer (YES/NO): NO